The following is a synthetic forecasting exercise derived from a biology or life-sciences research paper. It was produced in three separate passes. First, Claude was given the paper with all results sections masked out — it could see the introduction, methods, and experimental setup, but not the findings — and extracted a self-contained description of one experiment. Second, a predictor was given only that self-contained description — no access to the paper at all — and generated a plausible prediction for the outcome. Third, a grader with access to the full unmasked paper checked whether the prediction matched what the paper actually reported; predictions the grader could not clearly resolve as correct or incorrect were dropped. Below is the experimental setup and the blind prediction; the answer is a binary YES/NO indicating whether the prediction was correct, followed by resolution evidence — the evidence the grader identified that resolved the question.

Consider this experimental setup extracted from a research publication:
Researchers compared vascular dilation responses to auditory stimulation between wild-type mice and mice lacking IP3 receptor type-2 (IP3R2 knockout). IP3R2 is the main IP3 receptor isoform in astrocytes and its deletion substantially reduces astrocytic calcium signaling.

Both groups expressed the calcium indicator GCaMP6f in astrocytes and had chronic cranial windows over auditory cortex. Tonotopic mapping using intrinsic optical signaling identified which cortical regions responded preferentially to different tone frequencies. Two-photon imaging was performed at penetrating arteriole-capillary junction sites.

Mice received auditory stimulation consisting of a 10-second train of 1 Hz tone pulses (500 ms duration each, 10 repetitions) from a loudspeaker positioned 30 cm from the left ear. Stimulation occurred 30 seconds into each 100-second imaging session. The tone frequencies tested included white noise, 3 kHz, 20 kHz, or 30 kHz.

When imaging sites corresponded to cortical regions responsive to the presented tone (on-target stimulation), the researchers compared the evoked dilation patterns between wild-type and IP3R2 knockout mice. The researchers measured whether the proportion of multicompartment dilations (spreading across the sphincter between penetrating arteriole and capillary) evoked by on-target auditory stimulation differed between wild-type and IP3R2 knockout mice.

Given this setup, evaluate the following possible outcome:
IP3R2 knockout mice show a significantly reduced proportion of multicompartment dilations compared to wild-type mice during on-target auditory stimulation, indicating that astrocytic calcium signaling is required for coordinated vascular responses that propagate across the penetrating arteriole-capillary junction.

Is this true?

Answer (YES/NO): YES